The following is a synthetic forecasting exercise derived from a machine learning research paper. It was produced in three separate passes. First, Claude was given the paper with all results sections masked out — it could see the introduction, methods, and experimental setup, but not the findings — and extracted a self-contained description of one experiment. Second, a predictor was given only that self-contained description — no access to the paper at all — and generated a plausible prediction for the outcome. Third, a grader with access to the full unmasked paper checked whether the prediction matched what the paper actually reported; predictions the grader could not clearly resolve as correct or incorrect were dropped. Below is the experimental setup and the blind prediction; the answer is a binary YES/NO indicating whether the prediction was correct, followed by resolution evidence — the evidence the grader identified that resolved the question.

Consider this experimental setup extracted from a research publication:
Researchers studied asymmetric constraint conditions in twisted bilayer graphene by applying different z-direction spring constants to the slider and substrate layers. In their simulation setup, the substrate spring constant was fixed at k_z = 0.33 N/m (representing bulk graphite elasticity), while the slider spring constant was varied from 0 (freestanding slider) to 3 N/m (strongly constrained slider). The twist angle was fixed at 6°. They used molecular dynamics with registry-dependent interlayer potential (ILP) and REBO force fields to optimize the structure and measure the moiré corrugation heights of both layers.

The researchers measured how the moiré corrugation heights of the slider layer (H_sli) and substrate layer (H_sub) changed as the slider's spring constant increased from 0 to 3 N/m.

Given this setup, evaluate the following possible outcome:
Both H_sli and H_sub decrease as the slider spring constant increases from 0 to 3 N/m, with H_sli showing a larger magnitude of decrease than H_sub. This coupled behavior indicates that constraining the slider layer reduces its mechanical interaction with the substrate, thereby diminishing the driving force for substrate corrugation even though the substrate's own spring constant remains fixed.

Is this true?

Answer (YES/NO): NO